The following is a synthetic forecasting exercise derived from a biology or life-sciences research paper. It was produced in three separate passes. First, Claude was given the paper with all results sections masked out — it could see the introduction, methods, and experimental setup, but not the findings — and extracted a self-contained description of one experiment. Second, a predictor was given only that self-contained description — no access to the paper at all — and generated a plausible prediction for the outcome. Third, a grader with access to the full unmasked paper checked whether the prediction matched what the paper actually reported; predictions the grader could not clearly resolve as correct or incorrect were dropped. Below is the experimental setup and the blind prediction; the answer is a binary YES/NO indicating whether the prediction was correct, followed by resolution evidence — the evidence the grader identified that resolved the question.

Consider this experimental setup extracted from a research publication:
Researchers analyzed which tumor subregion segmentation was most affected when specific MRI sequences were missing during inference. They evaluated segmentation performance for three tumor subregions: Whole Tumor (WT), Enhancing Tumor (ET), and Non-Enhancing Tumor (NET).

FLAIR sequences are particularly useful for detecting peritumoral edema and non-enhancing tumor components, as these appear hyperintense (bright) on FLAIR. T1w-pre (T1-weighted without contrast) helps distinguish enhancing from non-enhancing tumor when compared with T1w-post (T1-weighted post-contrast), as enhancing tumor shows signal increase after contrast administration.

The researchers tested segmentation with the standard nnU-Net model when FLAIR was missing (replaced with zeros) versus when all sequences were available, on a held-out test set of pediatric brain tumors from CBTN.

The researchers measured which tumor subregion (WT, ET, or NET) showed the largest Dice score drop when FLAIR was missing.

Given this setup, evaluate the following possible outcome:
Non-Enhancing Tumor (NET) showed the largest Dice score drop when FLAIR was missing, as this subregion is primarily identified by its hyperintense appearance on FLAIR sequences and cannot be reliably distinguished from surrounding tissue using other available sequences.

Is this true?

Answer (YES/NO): YES